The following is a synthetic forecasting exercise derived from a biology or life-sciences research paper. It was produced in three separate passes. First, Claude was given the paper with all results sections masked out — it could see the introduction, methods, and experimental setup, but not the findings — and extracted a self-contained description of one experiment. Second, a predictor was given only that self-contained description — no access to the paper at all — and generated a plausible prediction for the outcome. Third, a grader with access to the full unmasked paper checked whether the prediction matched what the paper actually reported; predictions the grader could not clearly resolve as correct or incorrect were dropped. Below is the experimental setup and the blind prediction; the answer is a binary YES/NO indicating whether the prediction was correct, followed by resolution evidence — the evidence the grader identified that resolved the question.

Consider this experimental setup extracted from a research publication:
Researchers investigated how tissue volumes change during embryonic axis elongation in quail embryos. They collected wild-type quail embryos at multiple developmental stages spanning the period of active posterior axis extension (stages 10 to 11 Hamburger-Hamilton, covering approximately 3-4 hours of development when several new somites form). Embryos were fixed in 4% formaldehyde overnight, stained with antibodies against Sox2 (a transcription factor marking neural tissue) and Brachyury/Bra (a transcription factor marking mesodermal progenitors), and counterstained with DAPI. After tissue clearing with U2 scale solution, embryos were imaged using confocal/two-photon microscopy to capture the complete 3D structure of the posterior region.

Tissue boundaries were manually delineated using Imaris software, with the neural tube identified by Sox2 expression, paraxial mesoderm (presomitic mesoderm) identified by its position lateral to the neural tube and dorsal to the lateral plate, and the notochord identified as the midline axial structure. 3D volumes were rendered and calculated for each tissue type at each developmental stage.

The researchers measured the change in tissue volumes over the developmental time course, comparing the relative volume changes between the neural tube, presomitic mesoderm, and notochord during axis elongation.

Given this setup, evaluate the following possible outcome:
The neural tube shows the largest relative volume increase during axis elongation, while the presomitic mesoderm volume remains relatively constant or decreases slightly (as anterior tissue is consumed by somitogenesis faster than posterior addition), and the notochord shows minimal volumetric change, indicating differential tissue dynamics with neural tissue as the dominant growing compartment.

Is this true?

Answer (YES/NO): NO